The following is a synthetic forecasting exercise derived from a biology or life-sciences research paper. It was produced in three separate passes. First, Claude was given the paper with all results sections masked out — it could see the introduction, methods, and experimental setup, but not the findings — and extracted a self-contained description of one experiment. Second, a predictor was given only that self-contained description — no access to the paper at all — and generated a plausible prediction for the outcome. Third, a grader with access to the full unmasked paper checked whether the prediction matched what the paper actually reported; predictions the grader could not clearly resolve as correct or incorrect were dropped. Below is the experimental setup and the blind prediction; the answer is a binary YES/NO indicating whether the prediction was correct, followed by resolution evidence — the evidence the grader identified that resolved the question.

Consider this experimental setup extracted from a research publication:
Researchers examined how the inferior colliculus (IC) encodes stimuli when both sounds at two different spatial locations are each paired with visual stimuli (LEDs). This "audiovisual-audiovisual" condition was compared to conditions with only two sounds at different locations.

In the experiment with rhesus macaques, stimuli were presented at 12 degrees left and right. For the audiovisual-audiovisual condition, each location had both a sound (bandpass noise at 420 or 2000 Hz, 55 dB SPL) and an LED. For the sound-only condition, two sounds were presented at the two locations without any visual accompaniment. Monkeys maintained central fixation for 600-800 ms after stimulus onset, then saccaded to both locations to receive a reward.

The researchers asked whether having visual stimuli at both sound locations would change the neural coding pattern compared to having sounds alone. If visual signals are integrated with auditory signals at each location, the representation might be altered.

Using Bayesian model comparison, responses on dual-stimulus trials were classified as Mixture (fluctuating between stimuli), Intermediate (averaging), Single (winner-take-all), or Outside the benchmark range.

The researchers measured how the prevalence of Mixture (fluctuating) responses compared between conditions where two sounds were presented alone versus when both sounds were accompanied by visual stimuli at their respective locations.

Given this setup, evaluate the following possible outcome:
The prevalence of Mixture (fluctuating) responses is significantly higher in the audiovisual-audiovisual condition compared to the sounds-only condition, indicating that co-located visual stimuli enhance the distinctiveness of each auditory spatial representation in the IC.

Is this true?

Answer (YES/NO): NO